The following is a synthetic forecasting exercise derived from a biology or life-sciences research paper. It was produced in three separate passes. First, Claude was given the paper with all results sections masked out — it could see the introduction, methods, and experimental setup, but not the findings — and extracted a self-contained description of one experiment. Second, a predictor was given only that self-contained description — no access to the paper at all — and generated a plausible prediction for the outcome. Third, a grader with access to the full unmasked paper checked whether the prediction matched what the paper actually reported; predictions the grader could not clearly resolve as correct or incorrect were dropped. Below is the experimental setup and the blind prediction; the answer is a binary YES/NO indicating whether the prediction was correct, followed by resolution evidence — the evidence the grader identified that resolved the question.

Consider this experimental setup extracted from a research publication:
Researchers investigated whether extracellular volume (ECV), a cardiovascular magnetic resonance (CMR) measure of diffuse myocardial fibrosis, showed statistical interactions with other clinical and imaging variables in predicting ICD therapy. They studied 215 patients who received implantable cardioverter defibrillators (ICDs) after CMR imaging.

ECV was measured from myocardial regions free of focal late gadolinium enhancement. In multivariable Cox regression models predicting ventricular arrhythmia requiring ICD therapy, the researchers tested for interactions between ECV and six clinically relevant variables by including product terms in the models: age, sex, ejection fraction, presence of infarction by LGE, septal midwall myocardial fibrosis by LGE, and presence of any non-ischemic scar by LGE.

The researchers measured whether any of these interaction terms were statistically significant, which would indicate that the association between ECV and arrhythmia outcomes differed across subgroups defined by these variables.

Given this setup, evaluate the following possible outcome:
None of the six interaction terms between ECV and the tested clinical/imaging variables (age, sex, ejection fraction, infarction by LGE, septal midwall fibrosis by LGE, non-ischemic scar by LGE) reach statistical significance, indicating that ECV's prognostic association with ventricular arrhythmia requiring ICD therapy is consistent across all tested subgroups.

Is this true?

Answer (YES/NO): YES